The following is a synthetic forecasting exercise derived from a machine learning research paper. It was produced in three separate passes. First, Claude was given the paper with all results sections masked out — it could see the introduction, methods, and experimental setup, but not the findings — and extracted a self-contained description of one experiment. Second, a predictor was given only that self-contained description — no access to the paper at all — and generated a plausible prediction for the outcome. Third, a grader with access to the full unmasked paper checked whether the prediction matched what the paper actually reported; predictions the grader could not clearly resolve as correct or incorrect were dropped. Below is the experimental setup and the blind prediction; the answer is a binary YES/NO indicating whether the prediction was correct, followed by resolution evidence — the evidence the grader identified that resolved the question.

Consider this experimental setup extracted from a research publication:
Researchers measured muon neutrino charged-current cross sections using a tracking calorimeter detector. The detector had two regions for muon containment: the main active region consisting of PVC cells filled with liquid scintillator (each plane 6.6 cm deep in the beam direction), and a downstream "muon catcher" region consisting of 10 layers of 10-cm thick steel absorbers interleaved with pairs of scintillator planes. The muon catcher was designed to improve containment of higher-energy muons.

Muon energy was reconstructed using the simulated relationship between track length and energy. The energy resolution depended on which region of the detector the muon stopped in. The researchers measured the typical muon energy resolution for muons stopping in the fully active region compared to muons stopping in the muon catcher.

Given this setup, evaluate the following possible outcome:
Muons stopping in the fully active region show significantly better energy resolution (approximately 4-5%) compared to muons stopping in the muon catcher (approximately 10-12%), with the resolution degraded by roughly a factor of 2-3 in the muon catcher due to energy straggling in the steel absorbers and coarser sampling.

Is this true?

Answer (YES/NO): NO